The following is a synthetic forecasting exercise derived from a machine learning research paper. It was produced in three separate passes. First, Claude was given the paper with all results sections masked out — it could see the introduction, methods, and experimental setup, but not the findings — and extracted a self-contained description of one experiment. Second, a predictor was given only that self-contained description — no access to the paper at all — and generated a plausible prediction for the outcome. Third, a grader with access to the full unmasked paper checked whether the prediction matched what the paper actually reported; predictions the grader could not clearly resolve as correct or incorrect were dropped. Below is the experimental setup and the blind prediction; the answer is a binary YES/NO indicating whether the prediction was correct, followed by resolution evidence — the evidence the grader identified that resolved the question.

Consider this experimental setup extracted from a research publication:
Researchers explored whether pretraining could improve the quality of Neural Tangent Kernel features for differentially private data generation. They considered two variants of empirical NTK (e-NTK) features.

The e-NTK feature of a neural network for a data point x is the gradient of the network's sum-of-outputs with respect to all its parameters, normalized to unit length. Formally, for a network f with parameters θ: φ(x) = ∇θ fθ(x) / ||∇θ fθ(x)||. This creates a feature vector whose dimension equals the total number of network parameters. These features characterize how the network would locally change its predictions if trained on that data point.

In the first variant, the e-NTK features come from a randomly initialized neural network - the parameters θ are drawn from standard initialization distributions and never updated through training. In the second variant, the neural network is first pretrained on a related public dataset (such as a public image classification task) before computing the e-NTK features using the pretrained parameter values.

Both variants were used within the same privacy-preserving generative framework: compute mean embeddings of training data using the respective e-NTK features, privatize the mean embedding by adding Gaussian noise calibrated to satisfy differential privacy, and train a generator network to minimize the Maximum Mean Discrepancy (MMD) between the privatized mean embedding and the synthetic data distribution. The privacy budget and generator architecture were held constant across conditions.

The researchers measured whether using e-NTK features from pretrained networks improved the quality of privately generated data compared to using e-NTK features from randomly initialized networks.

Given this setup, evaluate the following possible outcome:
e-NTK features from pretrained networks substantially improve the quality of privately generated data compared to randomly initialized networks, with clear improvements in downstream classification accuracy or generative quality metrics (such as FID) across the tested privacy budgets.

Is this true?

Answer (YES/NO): NO